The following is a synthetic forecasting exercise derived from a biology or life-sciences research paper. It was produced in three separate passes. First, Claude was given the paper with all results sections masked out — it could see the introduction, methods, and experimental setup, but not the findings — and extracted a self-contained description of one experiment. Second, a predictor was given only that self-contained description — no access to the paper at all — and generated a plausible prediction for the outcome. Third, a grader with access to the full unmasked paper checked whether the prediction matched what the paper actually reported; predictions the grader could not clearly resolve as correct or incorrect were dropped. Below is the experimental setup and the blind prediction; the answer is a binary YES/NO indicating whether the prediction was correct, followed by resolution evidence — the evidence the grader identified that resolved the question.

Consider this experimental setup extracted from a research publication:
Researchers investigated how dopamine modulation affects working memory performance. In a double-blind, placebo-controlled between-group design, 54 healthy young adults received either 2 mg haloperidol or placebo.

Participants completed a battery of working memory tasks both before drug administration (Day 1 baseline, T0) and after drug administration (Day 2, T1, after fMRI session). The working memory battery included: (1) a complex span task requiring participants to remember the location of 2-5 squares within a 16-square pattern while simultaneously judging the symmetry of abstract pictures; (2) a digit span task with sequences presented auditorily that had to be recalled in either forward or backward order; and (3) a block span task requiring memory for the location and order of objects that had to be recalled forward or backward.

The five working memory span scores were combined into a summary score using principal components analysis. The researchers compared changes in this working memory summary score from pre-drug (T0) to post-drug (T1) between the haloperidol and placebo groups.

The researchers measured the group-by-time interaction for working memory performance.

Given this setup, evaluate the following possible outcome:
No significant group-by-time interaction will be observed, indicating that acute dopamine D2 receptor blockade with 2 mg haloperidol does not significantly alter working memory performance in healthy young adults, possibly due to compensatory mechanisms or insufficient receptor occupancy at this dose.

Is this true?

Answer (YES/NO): NO